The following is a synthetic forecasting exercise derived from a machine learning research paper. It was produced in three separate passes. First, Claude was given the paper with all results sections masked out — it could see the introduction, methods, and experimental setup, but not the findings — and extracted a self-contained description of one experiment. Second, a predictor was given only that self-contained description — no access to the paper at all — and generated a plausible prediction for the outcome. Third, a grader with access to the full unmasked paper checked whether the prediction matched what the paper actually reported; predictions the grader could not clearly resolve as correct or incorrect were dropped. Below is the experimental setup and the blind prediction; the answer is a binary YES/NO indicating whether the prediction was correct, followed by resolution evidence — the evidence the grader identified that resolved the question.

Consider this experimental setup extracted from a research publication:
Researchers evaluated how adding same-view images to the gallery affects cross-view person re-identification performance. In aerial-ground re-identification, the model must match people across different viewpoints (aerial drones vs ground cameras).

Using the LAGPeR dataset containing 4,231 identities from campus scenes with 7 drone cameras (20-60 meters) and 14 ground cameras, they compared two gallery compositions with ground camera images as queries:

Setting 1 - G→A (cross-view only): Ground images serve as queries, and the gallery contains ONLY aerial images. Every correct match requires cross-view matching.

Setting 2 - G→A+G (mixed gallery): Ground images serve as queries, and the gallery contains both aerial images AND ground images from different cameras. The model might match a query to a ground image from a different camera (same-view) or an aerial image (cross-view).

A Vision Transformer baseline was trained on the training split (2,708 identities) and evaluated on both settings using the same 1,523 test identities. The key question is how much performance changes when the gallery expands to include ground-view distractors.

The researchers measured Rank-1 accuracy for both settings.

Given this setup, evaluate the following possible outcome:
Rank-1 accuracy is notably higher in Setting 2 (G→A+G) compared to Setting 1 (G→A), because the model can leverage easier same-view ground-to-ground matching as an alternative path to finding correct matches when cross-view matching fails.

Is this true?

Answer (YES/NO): NO